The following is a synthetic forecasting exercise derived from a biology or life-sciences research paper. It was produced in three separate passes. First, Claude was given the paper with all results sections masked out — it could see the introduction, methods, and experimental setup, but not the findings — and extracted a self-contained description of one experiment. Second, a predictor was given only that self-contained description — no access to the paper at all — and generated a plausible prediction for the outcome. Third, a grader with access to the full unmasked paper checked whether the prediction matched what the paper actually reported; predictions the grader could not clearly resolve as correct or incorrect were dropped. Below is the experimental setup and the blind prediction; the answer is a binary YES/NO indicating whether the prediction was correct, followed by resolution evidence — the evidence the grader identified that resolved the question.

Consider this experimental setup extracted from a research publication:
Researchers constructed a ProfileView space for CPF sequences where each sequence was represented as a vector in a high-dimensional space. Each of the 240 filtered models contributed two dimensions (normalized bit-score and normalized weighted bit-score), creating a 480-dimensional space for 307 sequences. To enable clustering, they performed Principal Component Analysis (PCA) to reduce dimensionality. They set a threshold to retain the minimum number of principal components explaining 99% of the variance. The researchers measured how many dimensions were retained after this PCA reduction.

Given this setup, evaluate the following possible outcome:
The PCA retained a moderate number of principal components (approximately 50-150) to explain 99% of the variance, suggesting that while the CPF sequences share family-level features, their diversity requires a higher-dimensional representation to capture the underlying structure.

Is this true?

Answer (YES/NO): NO